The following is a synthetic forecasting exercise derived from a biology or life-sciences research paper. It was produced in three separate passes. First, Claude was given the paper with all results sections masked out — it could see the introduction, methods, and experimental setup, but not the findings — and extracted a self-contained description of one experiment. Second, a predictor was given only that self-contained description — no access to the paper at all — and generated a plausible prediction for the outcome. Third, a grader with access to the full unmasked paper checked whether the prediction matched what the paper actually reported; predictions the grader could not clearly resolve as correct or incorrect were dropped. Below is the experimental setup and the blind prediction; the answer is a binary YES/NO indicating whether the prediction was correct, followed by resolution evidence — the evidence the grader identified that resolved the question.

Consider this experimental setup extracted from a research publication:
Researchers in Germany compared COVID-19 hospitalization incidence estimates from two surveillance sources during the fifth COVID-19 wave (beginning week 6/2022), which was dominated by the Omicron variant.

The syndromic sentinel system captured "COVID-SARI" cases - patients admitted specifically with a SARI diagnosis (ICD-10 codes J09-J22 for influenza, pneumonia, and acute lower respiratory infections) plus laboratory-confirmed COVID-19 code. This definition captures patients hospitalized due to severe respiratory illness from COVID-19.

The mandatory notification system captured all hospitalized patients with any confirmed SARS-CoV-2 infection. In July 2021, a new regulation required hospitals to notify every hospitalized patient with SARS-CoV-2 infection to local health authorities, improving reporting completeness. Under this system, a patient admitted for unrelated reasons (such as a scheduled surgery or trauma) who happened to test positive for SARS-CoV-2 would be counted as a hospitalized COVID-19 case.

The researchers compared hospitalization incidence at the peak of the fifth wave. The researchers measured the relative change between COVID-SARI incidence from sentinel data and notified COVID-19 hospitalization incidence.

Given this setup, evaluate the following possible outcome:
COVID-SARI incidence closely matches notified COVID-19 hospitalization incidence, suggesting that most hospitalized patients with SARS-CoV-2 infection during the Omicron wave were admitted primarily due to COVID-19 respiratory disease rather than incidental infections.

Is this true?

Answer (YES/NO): NO